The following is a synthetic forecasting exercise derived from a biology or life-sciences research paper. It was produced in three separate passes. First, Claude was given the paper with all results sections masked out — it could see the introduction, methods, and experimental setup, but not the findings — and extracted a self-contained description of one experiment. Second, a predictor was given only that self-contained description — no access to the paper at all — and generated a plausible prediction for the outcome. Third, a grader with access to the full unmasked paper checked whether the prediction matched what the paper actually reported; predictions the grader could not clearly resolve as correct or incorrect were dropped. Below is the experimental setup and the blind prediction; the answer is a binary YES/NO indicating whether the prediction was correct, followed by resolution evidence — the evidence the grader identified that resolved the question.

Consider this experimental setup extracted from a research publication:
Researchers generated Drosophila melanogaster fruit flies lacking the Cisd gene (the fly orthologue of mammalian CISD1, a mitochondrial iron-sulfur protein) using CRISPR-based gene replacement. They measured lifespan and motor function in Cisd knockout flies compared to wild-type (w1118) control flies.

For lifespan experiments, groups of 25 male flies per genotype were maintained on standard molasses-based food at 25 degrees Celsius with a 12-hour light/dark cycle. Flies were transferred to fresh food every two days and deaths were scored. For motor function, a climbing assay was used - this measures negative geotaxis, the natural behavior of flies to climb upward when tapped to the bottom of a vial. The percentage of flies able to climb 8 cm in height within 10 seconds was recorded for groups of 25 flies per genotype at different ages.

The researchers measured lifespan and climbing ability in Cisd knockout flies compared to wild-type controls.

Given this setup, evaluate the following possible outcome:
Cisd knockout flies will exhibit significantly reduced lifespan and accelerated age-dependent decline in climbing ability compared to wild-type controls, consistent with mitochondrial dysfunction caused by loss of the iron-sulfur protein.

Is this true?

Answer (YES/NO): NO